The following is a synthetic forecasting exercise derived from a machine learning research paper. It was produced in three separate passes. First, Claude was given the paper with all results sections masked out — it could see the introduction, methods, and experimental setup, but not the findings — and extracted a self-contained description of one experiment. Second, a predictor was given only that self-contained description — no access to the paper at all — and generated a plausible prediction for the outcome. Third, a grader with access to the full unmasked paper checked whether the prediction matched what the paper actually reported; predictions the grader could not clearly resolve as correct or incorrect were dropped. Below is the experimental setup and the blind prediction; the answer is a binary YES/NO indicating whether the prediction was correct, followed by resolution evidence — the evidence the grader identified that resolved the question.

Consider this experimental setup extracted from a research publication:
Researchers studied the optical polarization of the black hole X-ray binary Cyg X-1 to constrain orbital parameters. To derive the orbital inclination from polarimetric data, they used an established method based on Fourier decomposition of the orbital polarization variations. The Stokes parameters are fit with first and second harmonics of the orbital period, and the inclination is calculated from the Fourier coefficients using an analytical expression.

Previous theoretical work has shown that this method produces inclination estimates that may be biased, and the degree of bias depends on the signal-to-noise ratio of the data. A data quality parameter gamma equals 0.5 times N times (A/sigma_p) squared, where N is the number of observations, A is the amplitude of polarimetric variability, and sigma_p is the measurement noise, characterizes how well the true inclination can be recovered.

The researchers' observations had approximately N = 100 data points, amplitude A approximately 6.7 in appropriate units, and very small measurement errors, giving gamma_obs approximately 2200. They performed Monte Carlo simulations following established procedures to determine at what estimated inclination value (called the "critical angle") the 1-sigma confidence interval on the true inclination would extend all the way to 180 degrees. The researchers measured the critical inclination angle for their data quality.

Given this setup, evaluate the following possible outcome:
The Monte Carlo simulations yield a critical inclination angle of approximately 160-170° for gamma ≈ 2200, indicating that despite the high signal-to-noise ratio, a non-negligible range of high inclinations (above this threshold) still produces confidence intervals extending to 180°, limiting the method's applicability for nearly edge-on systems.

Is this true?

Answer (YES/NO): NO